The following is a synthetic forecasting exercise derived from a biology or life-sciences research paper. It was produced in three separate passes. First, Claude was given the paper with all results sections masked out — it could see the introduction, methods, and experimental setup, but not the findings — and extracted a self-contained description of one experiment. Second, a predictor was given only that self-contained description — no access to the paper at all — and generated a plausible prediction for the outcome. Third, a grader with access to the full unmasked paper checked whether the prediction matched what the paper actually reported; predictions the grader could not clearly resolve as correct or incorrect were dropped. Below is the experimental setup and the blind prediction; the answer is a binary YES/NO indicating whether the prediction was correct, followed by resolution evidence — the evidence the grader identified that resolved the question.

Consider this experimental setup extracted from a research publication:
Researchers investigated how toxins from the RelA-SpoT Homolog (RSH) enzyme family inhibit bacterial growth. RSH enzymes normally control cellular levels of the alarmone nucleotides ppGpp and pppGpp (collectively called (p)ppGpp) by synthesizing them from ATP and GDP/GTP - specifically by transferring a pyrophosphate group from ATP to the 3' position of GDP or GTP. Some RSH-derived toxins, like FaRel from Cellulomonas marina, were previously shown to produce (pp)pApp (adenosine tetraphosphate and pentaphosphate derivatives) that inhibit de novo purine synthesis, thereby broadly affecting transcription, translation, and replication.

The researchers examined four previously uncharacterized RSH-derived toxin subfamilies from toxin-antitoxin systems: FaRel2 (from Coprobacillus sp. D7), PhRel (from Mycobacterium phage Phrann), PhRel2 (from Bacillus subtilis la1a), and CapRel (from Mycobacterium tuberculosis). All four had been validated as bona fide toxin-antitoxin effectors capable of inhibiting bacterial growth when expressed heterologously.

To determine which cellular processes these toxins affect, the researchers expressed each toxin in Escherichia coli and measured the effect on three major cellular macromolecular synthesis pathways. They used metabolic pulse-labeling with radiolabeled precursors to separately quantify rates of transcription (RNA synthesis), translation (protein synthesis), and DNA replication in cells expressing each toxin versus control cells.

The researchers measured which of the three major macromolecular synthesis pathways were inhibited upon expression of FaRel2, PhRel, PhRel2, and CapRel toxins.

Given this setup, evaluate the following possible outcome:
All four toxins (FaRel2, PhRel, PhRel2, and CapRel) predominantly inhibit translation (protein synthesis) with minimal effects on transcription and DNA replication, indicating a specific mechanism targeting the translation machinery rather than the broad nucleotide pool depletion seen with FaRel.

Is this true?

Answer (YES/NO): YES